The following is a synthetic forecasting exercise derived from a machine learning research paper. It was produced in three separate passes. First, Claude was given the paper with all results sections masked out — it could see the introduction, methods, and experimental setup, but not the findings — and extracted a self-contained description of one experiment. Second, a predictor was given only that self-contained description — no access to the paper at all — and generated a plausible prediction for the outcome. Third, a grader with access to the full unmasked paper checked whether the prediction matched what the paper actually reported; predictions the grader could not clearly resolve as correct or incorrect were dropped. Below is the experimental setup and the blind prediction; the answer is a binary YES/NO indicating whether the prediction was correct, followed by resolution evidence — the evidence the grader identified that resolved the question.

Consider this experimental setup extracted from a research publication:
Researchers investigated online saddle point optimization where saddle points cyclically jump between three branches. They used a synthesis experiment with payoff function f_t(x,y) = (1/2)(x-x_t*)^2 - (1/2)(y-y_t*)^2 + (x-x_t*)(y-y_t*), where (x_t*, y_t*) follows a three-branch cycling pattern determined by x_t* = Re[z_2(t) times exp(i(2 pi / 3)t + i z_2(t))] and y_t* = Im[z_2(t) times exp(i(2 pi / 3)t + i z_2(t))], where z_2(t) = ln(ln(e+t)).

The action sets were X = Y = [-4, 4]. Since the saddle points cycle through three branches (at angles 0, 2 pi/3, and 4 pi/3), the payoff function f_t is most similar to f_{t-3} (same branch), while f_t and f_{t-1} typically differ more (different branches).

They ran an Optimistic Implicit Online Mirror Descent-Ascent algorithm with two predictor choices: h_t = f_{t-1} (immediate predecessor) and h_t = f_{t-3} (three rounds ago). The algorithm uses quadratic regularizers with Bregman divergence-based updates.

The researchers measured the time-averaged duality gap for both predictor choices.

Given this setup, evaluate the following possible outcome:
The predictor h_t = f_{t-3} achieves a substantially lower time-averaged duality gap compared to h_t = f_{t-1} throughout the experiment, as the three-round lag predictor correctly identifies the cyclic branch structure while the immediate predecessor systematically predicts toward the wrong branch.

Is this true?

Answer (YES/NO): YES